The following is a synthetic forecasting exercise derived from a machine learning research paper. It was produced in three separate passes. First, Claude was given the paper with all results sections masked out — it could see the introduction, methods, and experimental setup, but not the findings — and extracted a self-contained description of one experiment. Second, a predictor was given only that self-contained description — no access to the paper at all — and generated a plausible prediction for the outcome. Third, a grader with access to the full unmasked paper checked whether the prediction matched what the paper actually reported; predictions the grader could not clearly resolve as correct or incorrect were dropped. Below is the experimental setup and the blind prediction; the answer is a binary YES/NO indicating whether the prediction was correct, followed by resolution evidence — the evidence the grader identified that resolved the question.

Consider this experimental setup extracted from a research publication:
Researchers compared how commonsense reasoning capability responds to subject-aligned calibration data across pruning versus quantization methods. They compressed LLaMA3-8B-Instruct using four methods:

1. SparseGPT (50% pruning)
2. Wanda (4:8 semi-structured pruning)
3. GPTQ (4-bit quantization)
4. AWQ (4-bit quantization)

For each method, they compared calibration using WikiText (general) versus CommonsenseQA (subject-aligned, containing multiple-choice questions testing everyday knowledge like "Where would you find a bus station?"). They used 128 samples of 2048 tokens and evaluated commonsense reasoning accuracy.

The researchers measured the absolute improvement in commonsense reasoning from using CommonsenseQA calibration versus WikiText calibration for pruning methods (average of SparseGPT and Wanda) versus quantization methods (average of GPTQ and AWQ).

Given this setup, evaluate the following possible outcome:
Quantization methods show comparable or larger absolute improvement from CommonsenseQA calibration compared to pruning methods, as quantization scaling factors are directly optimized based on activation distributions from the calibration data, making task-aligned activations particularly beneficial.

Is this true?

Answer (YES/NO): YES